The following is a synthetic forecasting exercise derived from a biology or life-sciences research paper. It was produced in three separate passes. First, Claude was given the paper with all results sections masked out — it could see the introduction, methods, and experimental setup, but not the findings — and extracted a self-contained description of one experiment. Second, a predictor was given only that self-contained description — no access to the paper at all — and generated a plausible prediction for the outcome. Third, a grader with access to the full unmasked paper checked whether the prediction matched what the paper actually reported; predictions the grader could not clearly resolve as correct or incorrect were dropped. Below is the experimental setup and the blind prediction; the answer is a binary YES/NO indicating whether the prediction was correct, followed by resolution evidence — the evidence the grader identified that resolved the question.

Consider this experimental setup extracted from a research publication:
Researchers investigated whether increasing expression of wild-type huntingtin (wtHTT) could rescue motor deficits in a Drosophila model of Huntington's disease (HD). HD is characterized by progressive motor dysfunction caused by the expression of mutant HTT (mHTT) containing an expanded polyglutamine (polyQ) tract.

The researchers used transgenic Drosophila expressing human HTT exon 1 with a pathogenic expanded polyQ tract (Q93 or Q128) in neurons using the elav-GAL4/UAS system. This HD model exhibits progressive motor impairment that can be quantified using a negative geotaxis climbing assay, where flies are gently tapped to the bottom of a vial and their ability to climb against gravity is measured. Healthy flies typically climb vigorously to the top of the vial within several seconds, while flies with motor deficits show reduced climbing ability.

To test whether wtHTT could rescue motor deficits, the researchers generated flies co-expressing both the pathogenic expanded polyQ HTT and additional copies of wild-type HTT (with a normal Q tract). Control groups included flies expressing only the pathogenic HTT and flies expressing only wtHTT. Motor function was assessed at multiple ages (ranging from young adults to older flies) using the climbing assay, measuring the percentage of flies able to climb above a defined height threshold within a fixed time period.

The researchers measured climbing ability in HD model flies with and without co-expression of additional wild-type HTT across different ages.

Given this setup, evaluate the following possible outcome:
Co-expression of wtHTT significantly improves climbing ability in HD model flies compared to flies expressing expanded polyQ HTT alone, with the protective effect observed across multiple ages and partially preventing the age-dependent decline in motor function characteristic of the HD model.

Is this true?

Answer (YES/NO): YES